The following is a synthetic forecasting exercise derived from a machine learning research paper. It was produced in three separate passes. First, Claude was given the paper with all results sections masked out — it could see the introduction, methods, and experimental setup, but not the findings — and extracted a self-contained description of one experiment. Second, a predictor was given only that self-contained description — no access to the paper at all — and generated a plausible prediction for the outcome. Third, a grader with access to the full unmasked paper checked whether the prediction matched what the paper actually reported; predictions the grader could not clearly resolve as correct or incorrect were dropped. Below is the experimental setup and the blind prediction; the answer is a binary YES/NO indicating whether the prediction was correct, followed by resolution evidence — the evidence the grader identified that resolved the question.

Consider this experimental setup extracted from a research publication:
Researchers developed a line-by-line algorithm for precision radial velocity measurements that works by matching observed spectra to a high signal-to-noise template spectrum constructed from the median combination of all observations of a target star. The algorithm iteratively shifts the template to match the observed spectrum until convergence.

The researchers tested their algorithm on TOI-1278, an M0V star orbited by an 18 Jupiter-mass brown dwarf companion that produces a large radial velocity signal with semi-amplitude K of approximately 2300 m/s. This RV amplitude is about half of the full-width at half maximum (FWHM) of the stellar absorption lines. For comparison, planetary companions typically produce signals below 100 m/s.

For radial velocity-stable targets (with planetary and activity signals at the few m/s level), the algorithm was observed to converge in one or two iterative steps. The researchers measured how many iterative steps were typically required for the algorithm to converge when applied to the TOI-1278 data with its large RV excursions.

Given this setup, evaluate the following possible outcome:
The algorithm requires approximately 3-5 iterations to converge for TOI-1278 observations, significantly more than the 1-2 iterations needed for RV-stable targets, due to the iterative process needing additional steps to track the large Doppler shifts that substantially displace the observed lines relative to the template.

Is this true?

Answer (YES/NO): YES